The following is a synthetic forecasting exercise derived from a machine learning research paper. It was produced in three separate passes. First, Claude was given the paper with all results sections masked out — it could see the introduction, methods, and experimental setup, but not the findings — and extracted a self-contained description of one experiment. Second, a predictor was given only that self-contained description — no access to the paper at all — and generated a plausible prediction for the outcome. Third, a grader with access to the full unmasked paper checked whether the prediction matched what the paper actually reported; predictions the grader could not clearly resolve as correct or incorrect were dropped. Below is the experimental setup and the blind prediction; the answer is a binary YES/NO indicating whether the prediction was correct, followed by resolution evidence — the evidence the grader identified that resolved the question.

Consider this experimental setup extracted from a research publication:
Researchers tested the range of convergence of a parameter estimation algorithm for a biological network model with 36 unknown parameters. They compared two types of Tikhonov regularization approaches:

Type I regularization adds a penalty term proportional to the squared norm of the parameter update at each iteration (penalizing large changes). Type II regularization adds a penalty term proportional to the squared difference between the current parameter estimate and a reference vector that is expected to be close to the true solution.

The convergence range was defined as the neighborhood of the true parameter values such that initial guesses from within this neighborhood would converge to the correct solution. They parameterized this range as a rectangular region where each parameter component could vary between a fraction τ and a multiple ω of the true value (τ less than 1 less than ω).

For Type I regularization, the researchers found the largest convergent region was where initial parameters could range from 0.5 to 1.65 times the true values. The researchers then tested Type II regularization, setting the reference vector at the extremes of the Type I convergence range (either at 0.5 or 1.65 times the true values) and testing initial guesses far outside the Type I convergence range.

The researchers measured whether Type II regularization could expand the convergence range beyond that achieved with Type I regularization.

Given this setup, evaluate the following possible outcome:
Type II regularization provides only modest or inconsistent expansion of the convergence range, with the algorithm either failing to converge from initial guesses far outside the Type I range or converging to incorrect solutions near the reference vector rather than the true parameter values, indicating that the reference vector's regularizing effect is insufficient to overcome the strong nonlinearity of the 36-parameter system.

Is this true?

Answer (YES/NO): NO